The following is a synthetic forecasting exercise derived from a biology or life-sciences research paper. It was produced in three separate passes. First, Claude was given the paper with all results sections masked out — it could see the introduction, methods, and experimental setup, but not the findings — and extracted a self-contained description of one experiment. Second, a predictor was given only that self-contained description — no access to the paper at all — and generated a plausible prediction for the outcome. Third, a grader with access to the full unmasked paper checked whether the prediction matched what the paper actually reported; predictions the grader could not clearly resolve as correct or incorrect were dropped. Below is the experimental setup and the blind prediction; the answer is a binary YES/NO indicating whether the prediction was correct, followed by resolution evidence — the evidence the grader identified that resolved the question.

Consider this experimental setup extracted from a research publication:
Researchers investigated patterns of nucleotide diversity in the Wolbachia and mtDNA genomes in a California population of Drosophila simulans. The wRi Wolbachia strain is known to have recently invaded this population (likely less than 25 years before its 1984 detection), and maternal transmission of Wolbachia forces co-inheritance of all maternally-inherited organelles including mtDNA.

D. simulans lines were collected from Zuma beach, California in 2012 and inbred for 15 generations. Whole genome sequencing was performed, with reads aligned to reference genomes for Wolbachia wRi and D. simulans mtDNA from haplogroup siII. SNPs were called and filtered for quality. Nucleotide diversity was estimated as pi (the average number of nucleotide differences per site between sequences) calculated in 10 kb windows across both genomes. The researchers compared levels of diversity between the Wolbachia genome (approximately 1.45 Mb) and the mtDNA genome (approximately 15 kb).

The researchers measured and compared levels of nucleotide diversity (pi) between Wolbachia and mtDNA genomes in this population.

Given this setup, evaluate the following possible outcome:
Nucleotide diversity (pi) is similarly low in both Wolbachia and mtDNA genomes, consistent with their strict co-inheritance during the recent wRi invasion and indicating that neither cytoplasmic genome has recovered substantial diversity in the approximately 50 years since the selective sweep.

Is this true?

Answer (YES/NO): NO